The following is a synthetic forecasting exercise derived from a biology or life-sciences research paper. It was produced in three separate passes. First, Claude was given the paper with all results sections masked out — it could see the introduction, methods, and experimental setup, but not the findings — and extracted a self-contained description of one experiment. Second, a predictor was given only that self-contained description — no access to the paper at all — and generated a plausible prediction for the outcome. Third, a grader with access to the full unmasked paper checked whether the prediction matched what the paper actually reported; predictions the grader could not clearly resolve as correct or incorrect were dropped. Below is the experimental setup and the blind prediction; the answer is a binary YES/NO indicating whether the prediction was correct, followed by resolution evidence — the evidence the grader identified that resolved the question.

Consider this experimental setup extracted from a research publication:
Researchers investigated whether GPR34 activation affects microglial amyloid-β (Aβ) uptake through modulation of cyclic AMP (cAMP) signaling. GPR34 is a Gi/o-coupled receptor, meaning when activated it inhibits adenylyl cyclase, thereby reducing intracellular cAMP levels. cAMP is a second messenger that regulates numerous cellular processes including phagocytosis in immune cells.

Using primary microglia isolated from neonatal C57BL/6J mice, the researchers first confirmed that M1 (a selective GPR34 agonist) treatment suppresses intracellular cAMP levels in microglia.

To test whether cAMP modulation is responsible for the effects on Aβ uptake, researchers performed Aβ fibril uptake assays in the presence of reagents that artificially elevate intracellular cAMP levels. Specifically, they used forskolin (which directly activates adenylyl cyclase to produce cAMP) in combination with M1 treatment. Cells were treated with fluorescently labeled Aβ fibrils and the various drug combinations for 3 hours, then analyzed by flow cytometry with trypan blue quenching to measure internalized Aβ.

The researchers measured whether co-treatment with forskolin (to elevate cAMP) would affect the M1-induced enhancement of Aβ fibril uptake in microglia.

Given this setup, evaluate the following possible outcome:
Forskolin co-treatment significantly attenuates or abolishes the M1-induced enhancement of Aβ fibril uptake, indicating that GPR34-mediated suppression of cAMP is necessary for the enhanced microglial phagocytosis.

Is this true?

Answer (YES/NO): YES